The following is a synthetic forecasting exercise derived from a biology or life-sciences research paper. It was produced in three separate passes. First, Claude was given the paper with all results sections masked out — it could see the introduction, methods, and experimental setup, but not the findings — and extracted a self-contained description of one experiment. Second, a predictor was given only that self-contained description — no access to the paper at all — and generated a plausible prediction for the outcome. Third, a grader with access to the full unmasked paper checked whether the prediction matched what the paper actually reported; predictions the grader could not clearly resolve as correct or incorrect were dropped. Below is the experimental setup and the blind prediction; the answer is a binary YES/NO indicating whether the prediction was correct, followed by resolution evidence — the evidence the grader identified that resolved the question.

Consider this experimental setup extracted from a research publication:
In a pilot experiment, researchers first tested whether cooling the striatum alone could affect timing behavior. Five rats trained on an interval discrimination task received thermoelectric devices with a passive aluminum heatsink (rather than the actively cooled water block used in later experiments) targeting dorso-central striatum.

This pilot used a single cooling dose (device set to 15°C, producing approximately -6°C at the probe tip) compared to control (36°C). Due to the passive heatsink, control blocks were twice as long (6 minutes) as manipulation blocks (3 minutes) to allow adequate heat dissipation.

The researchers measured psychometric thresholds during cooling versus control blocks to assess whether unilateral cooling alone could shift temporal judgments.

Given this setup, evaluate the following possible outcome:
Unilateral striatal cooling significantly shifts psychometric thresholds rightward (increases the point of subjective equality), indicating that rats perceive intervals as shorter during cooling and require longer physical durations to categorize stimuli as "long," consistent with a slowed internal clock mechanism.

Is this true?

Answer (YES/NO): YES